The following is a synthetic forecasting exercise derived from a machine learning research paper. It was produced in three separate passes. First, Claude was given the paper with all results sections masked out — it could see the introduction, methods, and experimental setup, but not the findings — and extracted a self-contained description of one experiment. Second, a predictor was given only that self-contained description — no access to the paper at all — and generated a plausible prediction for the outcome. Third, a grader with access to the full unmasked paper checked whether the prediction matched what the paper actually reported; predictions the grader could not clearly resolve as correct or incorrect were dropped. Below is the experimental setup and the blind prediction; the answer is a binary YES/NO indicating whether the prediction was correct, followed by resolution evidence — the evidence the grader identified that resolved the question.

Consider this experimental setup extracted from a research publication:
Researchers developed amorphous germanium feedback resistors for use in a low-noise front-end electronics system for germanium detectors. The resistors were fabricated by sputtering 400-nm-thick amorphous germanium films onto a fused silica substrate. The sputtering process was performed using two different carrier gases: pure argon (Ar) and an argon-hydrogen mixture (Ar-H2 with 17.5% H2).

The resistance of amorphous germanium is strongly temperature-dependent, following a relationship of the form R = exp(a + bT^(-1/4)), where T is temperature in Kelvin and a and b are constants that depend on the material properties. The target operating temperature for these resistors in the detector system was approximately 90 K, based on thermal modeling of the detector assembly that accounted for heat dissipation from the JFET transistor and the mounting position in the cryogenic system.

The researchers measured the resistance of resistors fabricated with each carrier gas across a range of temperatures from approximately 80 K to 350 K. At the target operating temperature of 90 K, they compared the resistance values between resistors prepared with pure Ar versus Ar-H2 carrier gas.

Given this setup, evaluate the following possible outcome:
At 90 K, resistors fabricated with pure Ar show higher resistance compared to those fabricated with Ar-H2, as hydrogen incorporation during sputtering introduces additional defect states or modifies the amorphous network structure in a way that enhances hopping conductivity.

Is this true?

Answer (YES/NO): NO